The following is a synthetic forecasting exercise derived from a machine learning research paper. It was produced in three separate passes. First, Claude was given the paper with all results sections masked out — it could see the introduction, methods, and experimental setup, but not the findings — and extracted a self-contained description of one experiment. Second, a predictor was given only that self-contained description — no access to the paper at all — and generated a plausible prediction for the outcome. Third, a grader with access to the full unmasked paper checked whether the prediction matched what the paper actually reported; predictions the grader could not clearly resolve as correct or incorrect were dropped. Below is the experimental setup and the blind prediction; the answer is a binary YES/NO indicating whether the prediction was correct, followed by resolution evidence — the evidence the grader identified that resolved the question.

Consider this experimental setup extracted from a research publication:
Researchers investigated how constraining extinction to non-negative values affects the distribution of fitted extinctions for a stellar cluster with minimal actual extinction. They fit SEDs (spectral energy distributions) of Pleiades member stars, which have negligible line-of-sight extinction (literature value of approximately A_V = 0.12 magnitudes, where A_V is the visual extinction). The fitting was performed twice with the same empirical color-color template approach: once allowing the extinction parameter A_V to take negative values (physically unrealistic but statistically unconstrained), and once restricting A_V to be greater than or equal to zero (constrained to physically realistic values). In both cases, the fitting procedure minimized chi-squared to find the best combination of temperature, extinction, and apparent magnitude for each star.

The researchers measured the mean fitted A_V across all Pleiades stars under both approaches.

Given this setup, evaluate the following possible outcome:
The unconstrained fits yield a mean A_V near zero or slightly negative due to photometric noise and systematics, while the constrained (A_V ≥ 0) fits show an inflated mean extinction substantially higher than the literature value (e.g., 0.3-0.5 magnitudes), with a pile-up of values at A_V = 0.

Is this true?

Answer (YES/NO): NO